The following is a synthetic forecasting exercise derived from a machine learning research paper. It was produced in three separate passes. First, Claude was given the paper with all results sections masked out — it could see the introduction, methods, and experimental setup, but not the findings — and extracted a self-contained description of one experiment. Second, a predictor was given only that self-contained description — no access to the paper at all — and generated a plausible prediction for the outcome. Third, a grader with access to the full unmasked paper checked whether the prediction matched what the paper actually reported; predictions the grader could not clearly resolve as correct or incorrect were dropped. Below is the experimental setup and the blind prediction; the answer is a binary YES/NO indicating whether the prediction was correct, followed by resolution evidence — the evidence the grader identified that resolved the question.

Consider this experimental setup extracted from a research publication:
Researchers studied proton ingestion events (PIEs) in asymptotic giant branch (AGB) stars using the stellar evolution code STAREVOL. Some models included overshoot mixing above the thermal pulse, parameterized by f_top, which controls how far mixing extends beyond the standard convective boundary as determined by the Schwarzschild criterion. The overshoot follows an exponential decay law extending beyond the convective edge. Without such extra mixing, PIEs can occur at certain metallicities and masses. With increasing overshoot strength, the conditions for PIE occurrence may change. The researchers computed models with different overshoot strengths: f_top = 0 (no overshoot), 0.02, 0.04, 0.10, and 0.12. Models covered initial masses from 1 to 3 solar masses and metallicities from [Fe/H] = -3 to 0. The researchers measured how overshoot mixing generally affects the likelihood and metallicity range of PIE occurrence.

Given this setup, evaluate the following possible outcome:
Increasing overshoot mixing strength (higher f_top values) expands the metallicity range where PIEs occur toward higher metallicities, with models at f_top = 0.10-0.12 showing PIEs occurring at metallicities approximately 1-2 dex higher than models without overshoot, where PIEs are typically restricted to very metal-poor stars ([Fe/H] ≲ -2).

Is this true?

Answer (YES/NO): YES